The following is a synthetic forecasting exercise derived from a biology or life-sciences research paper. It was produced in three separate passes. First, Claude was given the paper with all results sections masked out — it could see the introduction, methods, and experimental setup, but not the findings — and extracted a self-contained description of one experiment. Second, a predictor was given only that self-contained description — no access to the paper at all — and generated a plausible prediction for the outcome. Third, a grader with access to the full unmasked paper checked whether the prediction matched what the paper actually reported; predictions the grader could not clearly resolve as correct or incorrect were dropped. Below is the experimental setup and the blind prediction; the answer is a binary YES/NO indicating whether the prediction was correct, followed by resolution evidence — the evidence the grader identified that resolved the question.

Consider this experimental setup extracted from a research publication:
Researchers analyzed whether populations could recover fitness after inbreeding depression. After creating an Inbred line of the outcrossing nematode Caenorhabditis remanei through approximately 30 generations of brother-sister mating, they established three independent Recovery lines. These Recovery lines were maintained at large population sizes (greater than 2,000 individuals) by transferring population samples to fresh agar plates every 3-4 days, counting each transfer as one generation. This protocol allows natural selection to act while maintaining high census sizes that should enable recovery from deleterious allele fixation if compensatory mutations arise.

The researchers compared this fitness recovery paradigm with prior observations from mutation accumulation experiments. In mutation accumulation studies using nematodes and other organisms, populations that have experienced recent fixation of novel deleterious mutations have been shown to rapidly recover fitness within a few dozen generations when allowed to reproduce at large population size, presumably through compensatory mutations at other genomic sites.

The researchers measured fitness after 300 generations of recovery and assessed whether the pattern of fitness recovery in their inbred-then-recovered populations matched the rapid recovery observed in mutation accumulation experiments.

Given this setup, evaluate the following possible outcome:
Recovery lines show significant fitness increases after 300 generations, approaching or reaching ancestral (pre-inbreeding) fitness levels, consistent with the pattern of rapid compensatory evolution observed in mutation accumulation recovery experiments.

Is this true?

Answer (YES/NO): NO